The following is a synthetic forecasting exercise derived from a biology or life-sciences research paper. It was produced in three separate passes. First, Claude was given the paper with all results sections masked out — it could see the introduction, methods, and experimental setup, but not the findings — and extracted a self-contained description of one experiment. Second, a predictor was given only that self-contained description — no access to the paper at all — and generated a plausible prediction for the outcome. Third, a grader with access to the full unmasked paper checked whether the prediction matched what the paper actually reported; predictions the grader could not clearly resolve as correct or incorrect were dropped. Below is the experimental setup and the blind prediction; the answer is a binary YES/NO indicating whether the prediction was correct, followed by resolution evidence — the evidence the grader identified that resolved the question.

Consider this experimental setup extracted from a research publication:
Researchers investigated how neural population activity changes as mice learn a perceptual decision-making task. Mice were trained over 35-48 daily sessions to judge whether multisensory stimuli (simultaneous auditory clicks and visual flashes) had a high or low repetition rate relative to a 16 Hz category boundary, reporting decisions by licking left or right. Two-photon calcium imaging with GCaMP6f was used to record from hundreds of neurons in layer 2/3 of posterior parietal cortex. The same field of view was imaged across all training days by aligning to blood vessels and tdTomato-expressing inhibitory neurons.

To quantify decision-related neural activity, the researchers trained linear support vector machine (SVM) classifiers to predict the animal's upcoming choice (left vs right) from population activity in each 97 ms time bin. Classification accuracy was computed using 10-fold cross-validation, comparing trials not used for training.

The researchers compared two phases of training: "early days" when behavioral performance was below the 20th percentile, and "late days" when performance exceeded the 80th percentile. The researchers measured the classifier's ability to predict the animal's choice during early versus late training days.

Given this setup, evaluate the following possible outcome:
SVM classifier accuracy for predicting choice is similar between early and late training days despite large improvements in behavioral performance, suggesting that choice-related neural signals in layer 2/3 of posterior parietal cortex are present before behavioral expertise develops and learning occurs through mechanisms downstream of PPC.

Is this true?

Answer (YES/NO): NO